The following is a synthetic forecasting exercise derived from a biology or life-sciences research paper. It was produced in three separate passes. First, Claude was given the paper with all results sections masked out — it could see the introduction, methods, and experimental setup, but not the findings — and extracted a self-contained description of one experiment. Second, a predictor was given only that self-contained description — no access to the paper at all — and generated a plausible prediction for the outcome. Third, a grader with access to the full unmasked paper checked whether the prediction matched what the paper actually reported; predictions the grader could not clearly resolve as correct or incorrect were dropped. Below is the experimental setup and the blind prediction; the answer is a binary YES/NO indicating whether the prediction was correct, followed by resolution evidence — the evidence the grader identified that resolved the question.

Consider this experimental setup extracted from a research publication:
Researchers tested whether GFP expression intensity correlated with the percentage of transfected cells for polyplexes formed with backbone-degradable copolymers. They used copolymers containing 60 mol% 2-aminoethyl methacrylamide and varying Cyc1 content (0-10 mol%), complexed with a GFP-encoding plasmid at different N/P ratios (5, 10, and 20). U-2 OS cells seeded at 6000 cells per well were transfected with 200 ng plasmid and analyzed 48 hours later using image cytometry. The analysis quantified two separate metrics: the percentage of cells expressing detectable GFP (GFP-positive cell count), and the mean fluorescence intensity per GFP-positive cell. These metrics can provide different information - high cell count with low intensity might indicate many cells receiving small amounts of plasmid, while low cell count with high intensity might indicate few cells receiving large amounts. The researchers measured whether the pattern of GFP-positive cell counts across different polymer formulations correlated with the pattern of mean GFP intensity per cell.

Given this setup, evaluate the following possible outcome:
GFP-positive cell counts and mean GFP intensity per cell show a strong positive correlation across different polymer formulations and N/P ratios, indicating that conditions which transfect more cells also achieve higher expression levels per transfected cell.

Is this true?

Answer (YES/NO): NO